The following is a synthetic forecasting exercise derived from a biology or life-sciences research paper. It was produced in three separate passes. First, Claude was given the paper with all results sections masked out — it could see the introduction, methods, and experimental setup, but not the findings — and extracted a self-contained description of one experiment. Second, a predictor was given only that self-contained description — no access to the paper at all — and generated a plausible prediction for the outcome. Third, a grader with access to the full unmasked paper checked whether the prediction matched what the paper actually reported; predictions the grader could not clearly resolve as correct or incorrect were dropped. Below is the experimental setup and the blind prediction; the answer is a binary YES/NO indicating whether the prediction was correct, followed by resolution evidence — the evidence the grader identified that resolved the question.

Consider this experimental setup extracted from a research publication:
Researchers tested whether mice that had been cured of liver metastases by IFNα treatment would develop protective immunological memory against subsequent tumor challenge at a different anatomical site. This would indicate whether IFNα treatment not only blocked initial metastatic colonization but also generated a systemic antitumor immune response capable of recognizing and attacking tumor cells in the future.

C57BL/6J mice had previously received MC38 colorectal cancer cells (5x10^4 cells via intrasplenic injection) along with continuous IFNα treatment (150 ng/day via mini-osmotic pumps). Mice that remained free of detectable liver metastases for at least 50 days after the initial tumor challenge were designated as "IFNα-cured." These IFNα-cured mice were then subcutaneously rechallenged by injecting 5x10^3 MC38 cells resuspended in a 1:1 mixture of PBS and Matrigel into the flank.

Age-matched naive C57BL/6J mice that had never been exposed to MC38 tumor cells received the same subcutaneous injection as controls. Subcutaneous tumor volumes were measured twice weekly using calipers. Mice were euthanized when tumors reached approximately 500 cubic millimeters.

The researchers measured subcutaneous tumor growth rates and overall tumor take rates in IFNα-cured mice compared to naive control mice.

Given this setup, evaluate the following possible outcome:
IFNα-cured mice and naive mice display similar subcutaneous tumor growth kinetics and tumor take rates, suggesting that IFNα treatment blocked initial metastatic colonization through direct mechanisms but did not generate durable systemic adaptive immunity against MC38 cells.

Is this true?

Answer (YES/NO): NO